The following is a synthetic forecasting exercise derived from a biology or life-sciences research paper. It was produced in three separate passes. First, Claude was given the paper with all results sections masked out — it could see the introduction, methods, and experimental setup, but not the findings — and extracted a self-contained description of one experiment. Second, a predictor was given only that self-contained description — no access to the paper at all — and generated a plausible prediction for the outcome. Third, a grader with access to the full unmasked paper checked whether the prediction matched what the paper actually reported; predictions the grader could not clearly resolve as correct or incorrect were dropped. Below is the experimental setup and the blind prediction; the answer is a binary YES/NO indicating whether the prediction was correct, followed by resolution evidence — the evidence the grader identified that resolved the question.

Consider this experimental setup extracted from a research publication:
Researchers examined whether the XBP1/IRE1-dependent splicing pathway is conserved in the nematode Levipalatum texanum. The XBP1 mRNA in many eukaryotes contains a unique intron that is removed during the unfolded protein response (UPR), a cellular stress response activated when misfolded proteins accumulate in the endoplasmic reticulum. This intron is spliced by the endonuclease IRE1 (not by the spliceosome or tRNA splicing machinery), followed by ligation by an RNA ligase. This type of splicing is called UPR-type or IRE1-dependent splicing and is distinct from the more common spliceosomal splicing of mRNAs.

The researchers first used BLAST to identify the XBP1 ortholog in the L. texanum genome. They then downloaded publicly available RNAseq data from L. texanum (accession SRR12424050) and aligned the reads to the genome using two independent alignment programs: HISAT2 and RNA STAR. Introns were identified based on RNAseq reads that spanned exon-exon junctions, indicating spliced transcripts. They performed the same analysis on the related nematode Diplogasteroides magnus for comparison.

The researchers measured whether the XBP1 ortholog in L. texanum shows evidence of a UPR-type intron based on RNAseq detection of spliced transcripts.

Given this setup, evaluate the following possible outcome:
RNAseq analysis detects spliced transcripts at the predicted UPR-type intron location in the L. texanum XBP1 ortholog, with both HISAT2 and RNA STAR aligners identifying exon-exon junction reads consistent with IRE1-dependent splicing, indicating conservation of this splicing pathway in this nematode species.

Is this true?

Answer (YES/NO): YES